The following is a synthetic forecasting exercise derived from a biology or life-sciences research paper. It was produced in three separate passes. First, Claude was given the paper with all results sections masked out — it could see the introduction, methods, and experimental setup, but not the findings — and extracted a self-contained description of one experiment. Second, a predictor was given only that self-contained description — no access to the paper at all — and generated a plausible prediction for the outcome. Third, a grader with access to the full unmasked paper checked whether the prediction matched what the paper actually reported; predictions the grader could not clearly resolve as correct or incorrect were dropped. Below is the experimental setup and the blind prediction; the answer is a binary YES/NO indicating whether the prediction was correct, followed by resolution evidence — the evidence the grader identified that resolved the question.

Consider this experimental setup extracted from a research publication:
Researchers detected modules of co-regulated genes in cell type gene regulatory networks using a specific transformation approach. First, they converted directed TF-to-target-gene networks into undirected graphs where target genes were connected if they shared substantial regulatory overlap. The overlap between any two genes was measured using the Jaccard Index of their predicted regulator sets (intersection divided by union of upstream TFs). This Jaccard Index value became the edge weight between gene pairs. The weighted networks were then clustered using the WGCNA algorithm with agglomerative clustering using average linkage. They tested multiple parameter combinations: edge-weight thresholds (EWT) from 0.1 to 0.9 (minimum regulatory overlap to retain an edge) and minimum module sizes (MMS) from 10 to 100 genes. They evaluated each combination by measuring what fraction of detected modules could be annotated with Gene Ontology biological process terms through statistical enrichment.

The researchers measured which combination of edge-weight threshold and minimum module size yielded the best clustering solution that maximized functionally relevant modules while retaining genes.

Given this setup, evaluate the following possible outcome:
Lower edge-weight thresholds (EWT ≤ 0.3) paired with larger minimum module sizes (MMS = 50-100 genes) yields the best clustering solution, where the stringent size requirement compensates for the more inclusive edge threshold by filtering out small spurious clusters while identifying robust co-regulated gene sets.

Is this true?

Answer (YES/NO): NO